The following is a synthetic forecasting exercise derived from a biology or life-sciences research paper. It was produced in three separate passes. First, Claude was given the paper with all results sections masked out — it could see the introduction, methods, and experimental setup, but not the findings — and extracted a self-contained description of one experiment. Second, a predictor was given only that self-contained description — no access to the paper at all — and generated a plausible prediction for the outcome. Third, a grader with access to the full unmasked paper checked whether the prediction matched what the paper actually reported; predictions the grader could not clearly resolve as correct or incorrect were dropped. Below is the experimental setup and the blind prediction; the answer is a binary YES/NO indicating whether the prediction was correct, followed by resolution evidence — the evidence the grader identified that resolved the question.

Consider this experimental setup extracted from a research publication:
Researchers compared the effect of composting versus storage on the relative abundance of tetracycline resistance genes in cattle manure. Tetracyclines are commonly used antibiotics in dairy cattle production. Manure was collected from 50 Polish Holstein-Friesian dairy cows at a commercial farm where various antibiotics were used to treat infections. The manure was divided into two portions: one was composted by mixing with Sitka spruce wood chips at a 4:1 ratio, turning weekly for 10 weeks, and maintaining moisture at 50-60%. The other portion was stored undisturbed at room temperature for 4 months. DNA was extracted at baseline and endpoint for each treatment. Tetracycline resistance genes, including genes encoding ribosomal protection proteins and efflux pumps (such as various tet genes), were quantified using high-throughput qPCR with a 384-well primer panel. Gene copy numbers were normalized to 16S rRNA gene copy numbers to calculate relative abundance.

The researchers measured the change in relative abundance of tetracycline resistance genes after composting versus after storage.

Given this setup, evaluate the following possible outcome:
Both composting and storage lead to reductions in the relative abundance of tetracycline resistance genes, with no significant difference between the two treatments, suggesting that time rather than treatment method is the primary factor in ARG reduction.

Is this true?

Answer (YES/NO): YES